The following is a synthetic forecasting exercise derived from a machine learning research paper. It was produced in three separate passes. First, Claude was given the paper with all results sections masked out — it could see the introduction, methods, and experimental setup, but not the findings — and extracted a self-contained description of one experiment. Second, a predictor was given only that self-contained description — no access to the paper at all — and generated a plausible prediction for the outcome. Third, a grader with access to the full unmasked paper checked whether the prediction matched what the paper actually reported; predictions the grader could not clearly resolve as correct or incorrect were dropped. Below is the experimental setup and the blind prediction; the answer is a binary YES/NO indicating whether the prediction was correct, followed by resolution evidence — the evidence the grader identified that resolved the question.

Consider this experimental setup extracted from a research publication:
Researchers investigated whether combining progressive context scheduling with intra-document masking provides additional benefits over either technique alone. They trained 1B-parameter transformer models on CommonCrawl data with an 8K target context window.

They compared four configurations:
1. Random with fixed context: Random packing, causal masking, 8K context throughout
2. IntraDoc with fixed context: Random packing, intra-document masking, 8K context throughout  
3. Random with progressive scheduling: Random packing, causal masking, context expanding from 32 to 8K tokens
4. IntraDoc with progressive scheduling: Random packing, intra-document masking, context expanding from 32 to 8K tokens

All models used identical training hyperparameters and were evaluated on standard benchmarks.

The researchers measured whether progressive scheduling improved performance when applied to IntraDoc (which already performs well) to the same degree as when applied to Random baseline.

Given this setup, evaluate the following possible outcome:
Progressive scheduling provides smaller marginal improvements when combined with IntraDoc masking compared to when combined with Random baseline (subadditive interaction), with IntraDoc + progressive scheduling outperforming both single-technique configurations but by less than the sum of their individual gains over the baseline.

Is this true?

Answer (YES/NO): NO